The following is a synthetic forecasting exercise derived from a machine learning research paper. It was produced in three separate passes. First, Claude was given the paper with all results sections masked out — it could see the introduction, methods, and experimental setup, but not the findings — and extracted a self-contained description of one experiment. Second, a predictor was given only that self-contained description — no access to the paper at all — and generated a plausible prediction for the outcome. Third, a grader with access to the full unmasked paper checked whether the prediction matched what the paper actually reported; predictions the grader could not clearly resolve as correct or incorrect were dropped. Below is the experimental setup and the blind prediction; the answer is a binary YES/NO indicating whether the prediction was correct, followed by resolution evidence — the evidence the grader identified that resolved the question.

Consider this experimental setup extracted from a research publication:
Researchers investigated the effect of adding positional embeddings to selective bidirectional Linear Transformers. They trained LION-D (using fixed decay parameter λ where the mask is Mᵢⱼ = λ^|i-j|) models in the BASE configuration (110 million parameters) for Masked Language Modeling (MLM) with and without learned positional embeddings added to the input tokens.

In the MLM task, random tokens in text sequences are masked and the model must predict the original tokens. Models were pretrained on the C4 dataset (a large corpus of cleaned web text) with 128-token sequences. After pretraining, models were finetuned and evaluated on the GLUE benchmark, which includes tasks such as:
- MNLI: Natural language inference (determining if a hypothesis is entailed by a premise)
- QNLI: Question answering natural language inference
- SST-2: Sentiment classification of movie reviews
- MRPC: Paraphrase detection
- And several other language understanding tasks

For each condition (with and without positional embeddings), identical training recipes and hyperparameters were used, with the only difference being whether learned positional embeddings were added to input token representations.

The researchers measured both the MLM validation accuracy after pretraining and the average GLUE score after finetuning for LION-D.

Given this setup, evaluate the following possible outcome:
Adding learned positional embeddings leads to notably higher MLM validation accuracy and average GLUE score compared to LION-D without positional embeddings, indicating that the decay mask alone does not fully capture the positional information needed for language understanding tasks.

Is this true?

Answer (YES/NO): NO